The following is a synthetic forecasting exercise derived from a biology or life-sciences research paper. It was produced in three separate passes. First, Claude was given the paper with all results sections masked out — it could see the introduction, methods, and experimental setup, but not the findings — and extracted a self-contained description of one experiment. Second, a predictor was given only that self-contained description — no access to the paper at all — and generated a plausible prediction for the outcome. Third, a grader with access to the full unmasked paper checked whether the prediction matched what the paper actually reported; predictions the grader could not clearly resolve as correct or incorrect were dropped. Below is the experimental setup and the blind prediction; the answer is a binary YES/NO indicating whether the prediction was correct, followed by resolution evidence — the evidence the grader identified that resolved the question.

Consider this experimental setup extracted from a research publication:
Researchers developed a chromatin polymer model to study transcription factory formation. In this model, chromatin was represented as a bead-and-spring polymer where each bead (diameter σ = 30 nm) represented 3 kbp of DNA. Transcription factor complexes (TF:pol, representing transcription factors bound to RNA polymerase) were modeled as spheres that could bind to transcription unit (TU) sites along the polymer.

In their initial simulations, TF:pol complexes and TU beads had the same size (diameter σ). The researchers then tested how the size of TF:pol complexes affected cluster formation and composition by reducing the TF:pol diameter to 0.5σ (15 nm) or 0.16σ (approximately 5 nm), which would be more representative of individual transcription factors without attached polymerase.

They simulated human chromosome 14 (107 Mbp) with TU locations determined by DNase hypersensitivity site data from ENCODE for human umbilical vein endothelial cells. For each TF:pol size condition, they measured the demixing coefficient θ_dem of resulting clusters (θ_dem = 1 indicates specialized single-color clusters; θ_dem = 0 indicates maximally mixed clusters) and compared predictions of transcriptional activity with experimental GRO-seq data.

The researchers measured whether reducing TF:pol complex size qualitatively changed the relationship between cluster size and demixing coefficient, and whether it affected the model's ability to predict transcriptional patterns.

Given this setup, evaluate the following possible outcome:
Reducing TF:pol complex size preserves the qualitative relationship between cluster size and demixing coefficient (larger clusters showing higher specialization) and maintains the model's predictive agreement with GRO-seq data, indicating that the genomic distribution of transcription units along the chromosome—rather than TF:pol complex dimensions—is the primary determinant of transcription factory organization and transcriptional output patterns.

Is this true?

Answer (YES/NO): NO